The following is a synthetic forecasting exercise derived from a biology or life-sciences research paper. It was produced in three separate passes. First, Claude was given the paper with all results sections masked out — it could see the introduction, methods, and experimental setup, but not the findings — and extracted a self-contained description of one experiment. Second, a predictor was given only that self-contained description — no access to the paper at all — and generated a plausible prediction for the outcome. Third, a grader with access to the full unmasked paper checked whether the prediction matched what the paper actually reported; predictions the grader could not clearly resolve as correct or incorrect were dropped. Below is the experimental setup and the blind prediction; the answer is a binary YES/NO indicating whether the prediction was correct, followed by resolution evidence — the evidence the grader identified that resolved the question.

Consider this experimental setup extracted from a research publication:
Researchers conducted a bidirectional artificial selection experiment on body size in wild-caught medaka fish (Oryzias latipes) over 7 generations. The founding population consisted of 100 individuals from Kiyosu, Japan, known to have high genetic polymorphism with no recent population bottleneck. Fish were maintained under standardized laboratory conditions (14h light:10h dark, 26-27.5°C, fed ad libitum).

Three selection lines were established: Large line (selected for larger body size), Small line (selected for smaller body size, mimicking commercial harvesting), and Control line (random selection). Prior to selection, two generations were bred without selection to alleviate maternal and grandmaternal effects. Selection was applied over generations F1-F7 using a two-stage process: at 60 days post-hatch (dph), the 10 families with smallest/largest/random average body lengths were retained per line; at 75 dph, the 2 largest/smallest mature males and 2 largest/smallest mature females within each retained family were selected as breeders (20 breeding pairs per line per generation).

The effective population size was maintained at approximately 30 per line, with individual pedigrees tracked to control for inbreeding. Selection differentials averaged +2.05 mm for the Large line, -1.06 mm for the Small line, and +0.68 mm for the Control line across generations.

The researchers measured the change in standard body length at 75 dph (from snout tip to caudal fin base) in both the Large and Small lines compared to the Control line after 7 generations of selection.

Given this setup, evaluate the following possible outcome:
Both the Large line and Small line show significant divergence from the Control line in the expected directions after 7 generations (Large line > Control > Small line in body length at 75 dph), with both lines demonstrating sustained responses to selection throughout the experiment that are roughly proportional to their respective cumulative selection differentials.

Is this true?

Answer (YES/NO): NO